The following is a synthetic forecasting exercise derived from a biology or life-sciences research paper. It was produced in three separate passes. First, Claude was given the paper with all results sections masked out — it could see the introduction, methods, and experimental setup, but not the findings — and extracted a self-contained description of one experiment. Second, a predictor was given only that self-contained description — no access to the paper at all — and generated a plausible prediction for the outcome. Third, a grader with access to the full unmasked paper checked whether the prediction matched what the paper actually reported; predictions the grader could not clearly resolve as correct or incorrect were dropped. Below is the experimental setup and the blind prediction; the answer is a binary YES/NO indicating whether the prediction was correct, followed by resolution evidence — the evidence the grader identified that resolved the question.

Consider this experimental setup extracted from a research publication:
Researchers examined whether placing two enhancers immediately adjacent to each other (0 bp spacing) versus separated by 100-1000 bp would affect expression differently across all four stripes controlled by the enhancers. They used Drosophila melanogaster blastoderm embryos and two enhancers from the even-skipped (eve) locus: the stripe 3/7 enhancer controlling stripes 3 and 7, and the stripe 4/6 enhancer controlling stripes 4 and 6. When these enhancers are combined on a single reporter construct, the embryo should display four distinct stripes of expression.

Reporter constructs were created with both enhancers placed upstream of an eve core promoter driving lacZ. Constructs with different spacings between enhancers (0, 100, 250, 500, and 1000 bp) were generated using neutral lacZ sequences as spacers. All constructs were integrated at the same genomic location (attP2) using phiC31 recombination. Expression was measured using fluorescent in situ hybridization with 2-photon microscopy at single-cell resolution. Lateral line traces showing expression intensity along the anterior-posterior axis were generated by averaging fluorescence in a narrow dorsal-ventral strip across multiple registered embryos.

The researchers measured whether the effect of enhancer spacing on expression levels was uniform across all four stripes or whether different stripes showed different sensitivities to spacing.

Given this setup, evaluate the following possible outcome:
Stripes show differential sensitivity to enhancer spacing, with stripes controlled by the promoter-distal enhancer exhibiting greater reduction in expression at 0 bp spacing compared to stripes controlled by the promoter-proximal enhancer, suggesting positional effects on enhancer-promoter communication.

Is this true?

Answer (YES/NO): NO